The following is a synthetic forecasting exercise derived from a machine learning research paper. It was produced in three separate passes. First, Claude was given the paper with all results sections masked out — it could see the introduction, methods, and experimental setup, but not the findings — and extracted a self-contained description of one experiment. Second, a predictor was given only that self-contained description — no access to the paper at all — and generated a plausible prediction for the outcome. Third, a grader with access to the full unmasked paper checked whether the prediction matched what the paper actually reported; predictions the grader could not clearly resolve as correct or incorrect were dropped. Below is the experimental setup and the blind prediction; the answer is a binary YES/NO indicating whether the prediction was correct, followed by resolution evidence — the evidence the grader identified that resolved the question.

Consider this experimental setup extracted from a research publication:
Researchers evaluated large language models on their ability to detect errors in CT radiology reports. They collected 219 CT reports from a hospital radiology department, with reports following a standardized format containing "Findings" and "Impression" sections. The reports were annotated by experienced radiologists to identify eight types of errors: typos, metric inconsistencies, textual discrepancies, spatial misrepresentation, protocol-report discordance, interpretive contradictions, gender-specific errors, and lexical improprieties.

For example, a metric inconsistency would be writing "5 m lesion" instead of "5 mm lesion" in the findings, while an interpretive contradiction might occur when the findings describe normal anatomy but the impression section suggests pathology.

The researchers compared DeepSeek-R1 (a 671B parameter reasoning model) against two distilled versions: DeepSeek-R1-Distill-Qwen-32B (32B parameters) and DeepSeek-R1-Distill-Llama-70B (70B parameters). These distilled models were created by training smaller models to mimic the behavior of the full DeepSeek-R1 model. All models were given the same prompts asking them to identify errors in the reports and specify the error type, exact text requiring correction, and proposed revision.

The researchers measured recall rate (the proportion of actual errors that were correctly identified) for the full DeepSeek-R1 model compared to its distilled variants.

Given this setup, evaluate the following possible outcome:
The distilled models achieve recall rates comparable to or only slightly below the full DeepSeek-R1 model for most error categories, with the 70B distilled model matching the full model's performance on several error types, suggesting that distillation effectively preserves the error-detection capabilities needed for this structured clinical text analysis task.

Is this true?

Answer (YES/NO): NO